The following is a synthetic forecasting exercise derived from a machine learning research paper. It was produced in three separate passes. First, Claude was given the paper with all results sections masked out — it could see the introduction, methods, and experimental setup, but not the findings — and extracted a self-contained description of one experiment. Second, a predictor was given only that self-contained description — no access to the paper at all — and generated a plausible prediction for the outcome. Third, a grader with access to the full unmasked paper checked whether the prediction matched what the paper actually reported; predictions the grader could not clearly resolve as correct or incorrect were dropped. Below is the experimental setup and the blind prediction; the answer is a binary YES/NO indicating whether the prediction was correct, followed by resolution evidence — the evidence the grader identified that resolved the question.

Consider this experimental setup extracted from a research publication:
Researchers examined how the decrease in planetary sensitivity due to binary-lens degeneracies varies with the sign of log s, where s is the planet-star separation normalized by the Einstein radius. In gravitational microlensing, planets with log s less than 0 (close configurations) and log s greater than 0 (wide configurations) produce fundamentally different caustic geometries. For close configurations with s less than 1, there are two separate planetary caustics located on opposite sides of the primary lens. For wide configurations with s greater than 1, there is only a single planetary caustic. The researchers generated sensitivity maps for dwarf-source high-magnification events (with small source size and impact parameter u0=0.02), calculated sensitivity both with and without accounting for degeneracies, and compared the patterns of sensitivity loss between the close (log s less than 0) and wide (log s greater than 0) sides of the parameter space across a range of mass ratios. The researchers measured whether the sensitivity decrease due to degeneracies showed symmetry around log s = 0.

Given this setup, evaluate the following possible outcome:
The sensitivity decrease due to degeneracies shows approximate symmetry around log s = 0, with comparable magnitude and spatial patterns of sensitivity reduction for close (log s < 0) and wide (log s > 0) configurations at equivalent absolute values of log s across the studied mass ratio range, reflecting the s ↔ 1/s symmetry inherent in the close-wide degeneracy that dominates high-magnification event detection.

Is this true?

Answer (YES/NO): NO